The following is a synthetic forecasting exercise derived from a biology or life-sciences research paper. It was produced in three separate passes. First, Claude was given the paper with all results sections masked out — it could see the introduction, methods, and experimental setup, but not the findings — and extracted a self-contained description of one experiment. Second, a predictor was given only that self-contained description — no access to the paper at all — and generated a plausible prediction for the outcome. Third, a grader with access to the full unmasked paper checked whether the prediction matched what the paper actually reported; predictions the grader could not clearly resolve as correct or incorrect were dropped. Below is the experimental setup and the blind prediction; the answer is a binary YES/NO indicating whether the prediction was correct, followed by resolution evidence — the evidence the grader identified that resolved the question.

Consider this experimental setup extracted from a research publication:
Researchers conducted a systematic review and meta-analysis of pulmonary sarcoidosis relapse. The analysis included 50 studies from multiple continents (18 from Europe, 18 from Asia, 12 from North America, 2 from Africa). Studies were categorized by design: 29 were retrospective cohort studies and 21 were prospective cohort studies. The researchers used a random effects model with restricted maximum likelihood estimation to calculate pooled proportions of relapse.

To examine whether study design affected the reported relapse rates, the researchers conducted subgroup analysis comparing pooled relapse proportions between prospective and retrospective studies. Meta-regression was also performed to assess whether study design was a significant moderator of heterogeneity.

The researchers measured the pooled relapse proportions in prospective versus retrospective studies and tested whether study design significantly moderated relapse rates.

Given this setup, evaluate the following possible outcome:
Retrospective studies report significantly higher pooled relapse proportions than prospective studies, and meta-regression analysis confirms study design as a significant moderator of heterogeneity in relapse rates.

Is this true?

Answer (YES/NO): YES